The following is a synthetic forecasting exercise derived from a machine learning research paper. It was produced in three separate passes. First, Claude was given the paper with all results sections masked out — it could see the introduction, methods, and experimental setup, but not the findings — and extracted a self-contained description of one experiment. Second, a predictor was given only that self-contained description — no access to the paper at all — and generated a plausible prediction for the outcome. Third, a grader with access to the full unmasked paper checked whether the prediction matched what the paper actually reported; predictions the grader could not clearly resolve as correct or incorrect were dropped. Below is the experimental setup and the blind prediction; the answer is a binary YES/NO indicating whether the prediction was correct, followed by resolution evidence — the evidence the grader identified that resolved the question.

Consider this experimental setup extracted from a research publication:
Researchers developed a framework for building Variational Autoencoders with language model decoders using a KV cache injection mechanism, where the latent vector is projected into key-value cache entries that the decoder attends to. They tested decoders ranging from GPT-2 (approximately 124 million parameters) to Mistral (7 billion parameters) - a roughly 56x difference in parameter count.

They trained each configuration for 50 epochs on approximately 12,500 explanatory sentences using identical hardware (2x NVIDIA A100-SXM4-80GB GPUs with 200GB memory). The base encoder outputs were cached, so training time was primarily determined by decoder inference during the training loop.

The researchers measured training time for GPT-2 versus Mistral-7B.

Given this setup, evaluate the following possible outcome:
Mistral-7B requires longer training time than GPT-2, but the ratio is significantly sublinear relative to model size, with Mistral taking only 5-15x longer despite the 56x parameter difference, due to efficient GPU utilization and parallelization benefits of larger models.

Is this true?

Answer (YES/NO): NO